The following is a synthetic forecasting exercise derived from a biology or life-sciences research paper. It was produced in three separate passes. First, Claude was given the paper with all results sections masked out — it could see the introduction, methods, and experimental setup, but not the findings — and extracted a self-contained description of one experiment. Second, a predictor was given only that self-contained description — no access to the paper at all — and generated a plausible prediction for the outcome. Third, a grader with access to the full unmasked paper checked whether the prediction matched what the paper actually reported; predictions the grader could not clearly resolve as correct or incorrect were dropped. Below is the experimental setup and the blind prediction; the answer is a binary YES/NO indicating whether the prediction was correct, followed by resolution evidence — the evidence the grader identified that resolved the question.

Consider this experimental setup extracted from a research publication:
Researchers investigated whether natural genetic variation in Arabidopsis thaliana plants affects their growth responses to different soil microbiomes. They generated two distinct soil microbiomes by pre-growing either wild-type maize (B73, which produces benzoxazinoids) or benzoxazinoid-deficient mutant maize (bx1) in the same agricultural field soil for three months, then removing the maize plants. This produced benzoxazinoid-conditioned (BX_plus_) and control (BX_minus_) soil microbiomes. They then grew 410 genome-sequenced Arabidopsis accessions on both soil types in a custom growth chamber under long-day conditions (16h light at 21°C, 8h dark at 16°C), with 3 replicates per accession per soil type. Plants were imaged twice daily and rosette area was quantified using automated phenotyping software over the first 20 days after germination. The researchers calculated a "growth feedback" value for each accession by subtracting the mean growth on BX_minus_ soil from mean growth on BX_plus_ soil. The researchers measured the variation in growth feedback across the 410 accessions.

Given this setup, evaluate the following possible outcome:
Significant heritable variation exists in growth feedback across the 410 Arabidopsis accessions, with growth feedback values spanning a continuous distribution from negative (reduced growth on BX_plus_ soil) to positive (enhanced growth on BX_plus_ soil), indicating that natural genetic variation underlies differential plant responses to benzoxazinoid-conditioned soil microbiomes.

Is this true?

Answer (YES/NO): YES